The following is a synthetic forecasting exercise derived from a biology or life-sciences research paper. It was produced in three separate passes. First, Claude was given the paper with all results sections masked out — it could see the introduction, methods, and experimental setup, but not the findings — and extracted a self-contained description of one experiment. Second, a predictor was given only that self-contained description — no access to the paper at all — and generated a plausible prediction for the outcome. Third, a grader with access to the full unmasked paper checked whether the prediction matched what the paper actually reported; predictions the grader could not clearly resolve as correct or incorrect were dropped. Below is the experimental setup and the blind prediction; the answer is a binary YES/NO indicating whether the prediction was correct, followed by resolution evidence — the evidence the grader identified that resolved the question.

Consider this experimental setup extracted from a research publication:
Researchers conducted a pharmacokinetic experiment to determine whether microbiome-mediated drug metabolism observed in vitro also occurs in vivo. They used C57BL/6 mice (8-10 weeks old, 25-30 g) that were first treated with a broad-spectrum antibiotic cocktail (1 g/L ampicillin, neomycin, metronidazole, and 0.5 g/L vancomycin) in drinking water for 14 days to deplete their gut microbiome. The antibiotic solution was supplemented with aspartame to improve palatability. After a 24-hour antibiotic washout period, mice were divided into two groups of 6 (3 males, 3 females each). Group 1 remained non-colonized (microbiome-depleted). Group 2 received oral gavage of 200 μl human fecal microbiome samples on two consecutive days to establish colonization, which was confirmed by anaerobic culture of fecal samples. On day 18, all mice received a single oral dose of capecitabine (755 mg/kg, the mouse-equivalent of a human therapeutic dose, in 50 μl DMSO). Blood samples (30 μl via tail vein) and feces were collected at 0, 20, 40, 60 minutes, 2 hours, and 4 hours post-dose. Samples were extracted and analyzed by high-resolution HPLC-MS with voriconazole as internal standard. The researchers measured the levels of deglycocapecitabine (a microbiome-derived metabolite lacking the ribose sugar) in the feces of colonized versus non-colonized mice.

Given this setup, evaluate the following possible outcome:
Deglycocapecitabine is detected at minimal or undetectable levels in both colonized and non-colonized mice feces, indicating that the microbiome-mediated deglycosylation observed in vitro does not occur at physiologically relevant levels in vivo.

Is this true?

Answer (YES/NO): NO